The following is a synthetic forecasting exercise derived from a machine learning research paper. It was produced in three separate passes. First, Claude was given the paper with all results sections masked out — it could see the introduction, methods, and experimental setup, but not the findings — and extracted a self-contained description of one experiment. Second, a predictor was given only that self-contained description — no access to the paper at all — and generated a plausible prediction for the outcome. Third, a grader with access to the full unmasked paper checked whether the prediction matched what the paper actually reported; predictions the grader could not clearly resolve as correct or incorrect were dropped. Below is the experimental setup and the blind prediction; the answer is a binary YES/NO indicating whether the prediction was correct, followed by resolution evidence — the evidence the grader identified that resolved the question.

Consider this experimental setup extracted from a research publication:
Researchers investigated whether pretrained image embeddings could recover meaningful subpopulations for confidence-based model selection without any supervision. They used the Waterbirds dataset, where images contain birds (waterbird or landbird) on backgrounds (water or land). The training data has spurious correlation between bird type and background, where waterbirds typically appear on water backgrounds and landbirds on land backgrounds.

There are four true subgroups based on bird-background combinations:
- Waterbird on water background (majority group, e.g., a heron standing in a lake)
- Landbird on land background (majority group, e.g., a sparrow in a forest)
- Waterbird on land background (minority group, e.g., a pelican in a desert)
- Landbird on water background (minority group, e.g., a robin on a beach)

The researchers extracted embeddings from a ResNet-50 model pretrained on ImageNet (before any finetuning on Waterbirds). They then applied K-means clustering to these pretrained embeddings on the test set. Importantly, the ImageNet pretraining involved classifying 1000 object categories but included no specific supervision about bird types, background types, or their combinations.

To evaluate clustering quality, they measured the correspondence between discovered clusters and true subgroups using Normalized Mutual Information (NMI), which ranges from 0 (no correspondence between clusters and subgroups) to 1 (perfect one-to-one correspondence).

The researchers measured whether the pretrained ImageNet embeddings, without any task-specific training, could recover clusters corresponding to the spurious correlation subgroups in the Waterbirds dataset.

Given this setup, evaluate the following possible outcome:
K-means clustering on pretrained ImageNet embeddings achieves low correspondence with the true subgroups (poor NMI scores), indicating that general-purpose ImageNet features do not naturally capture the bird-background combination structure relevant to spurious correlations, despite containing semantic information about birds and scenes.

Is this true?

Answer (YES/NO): NO